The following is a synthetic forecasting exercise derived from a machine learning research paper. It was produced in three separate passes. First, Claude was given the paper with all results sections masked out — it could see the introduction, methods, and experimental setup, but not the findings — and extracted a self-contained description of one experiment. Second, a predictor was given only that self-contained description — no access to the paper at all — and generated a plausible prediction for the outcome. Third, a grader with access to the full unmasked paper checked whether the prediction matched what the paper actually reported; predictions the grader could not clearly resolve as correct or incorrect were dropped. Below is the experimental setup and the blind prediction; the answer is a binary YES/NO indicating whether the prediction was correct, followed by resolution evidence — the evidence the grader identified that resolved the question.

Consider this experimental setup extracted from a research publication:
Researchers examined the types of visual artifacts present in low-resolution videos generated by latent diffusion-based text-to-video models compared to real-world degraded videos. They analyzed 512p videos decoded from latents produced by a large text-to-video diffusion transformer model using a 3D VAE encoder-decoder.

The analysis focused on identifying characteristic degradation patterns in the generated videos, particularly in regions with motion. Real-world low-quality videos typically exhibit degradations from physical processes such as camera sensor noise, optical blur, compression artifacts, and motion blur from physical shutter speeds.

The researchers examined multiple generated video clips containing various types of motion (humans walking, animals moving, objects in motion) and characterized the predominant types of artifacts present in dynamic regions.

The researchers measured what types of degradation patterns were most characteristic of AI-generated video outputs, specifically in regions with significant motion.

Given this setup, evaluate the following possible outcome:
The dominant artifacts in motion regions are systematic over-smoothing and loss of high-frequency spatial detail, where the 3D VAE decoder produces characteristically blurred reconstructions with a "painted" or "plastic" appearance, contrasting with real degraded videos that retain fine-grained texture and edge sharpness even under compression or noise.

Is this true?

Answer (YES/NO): NO